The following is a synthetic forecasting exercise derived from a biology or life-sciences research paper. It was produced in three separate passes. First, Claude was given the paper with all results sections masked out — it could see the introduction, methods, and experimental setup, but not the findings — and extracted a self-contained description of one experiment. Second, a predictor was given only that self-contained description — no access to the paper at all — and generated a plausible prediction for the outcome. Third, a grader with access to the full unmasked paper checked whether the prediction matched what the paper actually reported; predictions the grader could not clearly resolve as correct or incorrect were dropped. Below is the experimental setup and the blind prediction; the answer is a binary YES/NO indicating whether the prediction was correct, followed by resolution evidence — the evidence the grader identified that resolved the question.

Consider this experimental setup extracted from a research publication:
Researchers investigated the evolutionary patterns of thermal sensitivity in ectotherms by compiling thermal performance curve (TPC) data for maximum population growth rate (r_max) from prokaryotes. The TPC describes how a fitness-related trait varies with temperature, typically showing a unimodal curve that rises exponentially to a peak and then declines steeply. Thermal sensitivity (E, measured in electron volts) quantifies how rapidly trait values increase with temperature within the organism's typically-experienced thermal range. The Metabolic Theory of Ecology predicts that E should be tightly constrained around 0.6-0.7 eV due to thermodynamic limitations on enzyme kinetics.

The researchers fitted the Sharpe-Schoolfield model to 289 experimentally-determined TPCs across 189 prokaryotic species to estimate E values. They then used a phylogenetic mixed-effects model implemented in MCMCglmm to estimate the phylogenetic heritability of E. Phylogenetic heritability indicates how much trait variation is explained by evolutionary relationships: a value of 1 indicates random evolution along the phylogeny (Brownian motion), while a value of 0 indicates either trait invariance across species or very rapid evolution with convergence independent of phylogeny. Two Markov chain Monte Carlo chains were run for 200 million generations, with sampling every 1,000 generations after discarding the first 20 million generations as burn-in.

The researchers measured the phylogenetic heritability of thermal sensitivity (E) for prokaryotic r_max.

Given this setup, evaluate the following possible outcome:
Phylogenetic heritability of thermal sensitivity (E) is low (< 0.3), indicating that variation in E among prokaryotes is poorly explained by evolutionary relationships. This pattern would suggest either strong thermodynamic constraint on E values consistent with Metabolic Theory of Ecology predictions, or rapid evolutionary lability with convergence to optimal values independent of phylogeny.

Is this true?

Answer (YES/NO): NO